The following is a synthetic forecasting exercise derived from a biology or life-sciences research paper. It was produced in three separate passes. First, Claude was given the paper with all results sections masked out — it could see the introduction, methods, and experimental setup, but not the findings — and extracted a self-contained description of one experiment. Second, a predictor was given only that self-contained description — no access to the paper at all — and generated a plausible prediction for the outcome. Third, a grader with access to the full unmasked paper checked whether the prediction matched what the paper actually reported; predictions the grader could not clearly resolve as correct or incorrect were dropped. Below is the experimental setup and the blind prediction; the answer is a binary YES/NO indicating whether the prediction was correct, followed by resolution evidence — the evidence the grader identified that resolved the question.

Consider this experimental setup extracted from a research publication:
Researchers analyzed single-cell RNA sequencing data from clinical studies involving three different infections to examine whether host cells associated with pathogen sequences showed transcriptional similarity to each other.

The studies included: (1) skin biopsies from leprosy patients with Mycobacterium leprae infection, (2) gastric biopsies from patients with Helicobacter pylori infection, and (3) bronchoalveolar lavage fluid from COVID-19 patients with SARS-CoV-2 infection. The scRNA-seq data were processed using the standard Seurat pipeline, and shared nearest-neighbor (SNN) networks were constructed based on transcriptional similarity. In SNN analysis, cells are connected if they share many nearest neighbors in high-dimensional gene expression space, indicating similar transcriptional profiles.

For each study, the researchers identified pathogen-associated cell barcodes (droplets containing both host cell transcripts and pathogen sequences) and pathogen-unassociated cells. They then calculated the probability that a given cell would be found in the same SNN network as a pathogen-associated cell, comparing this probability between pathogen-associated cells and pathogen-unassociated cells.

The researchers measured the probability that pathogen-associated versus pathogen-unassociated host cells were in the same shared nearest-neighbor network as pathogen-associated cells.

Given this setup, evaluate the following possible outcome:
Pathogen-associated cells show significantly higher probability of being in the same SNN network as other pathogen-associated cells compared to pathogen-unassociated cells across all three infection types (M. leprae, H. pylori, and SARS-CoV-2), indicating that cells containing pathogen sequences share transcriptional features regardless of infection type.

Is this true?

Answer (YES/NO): YES